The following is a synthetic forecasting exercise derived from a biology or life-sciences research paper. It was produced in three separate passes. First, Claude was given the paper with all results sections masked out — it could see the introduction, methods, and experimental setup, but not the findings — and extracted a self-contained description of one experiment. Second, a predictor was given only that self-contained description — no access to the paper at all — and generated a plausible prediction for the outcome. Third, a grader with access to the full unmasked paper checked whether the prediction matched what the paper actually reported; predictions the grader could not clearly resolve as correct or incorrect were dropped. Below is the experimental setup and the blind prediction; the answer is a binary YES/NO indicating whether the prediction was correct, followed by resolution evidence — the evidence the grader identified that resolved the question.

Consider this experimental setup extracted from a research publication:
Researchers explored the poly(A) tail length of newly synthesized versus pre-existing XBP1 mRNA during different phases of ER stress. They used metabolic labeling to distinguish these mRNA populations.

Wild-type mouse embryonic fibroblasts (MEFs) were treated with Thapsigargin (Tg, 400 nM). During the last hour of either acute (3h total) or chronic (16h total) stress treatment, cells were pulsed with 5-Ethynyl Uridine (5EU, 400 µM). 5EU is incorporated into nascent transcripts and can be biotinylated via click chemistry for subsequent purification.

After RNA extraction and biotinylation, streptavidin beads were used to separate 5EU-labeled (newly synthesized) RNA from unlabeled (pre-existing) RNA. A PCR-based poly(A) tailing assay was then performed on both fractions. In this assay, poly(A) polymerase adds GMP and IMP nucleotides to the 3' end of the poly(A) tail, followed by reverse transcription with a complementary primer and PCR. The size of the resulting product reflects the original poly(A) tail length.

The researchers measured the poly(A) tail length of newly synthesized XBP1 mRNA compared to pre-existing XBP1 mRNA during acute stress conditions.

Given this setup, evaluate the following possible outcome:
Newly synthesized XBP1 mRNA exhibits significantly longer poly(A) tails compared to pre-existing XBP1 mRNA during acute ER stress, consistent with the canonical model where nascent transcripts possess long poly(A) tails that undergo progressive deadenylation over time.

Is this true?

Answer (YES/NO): YES